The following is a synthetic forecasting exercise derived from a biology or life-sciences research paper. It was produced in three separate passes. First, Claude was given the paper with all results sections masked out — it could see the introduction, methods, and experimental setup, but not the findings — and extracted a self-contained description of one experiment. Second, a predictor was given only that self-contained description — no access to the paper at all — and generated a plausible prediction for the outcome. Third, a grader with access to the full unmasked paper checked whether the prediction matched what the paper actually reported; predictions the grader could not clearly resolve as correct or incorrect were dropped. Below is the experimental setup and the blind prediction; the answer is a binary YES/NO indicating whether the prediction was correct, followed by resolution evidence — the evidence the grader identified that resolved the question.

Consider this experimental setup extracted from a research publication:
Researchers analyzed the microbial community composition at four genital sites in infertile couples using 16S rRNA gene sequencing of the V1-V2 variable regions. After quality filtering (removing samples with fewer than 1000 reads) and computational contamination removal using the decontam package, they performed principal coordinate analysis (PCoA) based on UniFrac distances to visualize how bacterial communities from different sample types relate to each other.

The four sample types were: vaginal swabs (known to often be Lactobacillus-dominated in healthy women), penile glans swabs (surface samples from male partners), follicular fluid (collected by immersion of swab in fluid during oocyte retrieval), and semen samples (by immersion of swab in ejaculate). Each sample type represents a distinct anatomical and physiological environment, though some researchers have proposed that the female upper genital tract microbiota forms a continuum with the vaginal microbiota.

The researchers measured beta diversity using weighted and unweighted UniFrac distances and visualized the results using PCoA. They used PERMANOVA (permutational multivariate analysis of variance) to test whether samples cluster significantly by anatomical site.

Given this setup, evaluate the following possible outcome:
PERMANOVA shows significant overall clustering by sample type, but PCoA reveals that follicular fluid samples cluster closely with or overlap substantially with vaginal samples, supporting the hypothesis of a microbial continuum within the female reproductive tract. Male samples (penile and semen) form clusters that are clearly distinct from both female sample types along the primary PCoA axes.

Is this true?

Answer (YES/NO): NO